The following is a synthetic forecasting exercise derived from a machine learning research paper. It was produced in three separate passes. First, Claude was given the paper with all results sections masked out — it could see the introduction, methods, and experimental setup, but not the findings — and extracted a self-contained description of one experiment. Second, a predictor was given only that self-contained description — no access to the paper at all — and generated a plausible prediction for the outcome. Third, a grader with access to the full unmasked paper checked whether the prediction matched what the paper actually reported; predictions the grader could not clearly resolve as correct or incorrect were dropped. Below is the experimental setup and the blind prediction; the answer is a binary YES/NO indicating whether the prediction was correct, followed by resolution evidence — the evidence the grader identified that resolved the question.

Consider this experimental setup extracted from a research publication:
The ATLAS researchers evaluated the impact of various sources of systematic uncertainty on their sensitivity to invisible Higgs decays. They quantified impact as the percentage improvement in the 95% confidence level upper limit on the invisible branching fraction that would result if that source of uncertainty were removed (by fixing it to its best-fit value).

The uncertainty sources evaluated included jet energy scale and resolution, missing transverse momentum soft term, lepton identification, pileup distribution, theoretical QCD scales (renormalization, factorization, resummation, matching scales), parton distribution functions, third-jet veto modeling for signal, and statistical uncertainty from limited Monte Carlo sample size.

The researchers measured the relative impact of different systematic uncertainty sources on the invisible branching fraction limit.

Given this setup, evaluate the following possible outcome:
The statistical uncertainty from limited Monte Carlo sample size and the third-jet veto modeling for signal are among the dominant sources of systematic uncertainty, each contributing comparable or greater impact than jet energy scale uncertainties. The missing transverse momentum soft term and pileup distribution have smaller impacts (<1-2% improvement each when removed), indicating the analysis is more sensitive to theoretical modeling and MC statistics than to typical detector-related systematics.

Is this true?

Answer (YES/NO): NO